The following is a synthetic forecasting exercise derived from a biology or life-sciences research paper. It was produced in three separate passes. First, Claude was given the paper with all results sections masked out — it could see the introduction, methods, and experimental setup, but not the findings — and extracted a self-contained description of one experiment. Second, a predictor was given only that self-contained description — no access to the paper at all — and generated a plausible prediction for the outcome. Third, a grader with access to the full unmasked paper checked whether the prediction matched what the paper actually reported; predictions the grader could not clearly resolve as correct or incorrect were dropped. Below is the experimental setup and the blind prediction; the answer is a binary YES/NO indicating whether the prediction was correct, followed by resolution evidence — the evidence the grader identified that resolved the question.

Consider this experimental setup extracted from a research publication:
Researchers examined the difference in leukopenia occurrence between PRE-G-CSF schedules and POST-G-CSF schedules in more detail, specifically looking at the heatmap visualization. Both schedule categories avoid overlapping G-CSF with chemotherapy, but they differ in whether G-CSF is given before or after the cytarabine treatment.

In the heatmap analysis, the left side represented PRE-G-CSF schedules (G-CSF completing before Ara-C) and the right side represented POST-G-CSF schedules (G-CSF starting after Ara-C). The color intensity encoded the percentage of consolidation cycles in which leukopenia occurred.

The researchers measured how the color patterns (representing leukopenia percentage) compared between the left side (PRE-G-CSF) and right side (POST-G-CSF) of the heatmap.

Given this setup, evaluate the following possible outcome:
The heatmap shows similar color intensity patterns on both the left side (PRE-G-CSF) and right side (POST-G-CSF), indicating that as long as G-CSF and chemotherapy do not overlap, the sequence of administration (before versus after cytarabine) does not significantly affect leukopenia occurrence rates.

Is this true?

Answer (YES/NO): NO